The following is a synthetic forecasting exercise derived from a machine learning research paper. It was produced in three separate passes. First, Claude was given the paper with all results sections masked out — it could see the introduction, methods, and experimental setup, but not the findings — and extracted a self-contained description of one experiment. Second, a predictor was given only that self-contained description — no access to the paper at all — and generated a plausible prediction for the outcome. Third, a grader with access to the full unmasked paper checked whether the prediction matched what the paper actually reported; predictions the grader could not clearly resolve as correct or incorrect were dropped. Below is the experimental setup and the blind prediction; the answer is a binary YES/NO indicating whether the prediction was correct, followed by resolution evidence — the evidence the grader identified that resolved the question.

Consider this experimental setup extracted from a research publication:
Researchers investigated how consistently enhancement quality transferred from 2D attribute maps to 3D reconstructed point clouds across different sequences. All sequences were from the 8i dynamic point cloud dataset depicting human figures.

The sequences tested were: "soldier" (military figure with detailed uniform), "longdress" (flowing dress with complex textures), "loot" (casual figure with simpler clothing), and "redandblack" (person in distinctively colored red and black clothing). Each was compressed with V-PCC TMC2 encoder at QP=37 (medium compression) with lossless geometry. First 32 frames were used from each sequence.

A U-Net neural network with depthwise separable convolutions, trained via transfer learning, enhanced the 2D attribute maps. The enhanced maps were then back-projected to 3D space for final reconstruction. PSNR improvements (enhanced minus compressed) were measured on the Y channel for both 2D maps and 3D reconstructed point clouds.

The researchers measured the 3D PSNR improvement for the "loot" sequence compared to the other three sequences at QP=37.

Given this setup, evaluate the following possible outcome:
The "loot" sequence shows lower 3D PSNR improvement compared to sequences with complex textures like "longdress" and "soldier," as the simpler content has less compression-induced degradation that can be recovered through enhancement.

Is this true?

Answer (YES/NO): YES